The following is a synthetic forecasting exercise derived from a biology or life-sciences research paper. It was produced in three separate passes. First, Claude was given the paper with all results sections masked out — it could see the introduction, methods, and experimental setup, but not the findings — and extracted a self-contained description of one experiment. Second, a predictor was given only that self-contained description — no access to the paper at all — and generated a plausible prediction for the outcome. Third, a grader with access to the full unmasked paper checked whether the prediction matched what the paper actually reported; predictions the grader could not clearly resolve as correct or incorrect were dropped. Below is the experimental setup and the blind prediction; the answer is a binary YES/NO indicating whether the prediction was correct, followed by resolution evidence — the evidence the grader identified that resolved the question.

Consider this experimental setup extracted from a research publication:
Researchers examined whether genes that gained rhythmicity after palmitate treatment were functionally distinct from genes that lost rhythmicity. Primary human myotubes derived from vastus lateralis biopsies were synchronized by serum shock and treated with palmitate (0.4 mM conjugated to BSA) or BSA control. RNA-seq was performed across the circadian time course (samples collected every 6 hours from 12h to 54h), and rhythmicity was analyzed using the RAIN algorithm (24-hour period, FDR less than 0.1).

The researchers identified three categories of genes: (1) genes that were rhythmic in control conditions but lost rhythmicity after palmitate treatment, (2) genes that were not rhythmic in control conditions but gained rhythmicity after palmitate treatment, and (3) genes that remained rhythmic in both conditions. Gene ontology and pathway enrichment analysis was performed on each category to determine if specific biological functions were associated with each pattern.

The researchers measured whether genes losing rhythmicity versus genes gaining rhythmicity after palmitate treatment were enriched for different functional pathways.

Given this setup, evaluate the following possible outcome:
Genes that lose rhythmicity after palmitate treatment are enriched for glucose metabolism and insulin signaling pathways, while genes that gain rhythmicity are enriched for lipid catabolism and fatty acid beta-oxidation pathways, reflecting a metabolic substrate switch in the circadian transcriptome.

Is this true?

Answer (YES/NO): NO